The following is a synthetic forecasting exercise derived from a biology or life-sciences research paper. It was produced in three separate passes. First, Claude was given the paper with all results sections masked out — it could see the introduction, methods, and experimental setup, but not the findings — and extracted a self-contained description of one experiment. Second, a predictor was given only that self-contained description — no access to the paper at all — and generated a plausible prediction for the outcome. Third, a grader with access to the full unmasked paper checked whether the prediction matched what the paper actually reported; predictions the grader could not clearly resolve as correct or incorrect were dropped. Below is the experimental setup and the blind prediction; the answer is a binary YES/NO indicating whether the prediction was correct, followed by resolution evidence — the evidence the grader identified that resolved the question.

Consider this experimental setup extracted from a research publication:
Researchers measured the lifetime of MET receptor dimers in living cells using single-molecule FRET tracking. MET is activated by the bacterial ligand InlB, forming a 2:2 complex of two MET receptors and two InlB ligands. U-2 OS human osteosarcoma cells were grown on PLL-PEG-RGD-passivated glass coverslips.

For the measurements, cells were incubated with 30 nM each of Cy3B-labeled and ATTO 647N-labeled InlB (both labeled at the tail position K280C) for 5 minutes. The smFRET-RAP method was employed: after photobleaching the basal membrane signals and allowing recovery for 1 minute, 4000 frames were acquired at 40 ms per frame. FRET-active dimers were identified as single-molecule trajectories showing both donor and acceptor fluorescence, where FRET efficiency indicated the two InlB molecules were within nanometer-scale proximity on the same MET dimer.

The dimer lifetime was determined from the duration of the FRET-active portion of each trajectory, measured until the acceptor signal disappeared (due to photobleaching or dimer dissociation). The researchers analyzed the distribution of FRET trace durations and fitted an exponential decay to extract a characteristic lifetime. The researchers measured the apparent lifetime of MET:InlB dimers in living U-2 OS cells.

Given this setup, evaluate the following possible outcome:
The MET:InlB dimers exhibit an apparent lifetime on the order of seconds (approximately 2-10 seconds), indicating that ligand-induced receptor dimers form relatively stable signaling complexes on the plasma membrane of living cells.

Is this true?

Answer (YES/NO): NO